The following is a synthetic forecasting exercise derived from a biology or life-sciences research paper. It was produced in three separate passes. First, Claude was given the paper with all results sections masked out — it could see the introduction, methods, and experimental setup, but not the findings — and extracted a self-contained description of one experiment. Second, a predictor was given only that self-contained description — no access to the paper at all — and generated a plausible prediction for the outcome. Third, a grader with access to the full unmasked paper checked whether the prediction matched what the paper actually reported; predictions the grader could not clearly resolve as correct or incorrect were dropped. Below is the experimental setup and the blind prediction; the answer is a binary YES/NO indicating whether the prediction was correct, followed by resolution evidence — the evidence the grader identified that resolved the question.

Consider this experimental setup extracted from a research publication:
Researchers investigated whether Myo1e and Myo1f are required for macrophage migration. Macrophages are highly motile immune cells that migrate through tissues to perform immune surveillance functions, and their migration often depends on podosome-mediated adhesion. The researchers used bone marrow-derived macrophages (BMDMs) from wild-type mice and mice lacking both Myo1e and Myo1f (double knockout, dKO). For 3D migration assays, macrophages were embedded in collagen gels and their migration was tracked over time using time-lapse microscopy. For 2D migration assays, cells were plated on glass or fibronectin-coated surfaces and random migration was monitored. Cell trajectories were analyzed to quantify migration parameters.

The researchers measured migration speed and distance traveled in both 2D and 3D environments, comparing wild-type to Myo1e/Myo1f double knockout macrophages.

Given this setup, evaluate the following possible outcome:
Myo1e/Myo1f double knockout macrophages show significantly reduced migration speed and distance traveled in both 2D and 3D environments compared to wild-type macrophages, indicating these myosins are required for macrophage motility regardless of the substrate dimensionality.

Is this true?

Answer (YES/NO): YES